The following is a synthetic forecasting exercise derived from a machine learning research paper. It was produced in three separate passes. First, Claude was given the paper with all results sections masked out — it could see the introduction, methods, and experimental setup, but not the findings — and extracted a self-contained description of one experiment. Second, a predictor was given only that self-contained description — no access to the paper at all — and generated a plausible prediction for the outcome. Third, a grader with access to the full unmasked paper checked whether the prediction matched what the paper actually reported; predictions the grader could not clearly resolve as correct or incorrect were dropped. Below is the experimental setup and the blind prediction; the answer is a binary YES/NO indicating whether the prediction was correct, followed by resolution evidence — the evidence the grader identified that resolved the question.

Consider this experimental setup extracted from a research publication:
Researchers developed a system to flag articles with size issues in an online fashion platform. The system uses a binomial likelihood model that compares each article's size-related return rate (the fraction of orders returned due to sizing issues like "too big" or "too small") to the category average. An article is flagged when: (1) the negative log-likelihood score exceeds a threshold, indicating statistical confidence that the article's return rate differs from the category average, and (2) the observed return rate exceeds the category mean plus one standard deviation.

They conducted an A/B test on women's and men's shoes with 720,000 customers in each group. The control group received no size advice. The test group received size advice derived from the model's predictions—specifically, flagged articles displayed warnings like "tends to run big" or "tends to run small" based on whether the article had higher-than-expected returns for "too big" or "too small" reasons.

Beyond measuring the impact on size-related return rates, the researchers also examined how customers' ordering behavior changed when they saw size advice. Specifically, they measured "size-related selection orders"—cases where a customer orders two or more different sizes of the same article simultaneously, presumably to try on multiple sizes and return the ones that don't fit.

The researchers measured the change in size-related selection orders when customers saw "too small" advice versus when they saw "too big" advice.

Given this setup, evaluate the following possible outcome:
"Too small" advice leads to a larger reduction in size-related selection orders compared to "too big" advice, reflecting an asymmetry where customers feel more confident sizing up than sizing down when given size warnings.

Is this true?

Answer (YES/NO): NO